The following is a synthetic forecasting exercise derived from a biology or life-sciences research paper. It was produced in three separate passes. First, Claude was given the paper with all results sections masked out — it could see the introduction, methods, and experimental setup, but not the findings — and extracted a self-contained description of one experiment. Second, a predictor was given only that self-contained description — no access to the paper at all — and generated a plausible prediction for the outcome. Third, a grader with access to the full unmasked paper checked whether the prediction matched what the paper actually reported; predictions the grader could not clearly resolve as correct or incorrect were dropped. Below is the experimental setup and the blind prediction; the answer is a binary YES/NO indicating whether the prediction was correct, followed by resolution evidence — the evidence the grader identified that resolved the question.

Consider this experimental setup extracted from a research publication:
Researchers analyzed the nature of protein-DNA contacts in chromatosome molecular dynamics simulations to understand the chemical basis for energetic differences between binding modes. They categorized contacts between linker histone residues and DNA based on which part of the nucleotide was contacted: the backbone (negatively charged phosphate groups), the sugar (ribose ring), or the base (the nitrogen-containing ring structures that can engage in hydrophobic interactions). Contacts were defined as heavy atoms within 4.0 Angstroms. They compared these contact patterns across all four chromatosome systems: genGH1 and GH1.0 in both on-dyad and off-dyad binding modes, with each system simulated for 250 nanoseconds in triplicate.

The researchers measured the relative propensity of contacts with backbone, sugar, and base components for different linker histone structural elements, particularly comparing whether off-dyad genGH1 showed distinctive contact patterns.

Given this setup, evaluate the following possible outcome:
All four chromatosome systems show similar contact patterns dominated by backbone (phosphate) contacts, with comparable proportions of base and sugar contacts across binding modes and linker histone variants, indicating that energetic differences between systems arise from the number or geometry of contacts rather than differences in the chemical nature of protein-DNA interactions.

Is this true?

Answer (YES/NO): NO